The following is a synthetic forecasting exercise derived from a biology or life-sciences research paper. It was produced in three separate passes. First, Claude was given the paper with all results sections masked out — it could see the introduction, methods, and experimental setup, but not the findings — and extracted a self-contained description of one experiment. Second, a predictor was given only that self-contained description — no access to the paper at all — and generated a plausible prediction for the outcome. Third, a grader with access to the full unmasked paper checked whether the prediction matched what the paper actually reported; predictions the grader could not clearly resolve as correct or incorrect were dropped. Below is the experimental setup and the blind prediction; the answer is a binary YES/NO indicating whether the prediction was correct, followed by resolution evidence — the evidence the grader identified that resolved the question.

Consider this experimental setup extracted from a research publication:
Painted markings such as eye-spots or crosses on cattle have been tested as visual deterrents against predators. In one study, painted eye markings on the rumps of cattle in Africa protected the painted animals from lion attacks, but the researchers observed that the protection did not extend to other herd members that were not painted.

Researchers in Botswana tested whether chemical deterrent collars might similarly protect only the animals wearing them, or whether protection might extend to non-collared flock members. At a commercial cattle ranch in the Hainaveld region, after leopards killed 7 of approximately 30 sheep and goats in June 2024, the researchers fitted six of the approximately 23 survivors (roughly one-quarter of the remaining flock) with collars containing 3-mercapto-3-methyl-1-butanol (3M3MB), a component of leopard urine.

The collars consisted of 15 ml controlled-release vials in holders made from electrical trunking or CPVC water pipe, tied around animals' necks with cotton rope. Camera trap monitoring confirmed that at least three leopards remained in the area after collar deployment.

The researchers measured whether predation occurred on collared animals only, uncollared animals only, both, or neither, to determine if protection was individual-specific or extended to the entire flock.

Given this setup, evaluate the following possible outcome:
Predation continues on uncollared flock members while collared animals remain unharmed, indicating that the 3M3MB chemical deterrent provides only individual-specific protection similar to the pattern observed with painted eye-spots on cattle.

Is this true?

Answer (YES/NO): NO